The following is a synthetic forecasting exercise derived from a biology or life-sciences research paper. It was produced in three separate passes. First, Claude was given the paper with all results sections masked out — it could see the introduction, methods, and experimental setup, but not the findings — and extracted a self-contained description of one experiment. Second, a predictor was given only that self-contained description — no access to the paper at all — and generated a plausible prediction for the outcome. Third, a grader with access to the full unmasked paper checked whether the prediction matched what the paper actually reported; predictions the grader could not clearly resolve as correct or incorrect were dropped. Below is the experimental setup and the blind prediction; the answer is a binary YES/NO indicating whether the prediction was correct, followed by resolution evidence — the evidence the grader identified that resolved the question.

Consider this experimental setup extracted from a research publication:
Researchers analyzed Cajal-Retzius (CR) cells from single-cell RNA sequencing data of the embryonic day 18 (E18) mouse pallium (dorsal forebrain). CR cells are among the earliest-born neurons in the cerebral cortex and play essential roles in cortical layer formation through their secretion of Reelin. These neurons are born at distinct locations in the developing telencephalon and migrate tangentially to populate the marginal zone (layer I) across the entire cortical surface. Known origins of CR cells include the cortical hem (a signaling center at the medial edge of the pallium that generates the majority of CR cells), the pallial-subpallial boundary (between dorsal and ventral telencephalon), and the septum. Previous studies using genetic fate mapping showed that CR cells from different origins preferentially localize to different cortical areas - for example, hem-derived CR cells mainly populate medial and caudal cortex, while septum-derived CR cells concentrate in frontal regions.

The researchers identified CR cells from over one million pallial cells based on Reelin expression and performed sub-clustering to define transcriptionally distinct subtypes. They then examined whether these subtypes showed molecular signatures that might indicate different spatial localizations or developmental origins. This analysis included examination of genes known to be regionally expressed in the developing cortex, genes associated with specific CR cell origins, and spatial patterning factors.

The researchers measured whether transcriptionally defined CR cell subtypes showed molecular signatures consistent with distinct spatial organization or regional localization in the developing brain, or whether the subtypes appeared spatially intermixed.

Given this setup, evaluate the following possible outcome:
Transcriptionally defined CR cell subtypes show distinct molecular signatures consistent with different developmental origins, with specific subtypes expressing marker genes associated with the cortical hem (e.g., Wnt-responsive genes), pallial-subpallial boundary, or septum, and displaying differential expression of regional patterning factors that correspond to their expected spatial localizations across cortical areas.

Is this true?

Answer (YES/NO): NO